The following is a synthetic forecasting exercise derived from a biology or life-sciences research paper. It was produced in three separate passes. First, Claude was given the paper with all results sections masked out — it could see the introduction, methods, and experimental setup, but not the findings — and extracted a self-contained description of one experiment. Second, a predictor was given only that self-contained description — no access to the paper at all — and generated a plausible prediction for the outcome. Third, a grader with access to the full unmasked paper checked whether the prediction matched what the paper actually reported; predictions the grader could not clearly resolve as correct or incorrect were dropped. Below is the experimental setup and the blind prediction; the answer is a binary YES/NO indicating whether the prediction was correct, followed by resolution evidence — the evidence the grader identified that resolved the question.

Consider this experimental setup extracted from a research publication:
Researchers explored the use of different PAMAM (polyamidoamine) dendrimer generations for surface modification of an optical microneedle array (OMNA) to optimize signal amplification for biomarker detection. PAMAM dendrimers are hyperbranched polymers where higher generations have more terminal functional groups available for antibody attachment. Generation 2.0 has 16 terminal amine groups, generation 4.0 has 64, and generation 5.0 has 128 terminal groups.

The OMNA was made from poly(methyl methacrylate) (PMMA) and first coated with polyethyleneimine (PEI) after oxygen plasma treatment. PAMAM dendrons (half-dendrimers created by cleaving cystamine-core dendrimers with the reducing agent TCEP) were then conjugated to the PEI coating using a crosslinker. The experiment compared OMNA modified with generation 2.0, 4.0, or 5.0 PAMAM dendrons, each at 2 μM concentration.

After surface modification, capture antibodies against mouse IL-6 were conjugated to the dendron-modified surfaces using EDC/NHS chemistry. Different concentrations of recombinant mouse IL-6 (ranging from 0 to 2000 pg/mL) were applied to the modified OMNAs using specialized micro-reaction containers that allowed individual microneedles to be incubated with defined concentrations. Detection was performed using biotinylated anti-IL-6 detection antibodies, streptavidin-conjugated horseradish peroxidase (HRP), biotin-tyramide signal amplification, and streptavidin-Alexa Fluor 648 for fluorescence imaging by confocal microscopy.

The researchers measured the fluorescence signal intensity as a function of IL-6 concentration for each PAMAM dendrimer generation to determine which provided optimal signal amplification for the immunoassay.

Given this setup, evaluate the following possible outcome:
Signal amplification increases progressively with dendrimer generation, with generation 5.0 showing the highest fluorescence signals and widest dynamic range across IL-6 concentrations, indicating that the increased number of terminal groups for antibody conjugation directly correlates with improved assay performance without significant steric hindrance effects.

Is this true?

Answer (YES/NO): NO